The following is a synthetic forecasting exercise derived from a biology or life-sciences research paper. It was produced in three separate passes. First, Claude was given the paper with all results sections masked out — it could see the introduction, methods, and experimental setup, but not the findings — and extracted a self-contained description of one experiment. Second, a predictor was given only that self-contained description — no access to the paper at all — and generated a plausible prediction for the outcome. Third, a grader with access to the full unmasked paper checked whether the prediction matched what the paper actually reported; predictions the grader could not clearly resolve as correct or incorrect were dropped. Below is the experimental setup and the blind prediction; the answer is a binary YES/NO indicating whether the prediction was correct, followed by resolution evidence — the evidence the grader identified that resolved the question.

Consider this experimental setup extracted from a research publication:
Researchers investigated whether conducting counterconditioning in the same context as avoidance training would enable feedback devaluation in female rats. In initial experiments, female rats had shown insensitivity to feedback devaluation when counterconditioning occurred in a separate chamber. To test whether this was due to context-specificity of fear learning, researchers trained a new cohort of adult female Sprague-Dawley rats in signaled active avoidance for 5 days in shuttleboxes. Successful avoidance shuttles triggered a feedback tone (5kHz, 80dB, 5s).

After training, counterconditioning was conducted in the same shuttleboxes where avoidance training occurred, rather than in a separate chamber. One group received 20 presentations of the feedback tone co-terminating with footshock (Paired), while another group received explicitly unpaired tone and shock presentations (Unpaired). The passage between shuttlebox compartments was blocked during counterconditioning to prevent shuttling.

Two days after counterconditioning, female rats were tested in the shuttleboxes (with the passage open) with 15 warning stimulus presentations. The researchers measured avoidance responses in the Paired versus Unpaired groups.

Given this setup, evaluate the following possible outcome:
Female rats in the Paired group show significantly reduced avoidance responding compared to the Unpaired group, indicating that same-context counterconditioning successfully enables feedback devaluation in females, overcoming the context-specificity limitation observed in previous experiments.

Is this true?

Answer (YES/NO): NO